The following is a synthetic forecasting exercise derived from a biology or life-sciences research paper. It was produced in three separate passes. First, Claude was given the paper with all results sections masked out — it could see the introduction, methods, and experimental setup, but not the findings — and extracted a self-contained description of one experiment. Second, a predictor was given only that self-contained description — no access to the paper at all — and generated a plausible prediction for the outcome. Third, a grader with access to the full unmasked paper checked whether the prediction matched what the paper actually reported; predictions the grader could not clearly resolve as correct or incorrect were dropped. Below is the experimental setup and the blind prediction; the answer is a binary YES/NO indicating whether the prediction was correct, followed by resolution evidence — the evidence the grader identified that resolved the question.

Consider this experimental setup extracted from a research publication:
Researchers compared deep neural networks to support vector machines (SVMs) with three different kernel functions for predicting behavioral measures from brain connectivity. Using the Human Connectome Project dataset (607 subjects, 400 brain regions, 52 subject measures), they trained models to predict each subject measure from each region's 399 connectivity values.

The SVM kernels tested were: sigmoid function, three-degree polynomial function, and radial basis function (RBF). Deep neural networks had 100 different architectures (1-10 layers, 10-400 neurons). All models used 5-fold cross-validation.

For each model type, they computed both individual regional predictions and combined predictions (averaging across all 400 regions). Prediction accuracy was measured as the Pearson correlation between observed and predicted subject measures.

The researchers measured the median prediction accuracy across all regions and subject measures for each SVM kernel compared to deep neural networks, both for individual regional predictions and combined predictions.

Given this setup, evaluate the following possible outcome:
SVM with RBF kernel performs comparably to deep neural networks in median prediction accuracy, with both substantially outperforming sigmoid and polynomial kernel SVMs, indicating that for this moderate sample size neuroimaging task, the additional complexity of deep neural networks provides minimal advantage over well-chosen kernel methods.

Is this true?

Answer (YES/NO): NO